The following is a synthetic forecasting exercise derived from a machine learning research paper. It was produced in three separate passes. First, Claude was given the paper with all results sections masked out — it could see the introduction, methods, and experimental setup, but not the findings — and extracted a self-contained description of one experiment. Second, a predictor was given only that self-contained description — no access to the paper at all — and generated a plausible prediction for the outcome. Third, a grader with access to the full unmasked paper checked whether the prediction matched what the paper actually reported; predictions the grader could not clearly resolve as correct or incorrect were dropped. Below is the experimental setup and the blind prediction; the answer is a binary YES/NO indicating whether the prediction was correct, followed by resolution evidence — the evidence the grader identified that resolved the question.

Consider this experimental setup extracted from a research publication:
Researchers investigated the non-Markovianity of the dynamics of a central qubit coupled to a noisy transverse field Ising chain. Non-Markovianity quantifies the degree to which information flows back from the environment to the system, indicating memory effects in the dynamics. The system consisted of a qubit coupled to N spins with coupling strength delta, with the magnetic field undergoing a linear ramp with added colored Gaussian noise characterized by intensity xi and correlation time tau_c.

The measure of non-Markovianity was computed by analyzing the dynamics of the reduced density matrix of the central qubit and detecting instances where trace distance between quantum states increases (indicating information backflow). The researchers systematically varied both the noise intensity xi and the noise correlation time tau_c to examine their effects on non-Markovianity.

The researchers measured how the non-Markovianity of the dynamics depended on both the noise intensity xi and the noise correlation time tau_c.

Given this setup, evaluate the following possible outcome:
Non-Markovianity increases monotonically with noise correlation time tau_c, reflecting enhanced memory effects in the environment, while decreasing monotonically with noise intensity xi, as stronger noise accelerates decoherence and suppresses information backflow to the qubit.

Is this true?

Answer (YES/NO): YES